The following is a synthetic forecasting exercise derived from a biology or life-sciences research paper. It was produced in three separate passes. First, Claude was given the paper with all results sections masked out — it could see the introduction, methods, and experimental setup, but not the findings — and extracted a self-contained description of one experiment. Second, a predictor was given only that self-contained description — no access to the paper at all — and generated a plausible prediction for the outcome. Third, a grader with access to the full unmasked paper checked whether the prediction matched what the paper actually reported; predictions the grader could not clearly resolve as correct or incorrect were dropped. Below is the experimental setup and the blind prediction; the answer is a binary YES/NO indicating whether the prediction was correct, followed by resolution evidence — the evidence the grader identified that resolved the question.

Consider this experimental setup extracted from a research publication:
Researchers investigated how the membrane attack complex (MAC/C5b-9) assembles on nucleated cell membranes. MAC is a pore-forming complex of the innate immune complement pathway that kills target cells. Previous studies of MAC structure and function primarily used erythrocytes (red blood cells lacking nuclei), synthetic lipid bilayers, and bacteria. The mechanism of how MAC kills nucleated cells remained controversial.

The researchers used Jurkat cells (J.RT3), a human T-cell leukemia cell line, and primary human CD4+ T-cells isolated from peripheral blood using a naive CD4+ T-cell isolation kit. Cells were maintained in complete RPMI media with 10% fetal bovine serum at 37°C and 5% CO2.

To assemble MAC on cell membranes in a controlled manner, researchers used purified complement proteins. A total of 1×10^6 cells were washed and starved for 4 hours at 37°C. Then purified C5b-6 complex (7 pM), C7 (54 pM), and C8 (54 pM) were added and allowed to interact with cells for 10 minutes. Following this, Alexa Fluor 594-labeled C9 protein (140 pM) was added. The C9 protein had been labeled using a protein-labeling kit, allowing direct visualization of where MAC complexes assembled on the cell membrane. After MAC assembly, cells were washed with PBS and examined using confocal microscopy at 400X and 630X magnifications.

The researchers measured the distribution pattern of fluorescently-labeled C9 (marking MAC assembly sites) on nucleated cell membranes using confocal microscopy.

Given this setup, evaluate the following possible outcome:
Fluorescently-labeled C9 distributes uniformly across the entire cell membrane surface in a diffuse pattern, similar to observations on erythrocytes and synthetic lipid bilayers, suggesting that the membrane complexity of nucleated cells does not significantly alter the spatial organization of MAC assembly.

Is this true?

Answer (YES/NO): NO